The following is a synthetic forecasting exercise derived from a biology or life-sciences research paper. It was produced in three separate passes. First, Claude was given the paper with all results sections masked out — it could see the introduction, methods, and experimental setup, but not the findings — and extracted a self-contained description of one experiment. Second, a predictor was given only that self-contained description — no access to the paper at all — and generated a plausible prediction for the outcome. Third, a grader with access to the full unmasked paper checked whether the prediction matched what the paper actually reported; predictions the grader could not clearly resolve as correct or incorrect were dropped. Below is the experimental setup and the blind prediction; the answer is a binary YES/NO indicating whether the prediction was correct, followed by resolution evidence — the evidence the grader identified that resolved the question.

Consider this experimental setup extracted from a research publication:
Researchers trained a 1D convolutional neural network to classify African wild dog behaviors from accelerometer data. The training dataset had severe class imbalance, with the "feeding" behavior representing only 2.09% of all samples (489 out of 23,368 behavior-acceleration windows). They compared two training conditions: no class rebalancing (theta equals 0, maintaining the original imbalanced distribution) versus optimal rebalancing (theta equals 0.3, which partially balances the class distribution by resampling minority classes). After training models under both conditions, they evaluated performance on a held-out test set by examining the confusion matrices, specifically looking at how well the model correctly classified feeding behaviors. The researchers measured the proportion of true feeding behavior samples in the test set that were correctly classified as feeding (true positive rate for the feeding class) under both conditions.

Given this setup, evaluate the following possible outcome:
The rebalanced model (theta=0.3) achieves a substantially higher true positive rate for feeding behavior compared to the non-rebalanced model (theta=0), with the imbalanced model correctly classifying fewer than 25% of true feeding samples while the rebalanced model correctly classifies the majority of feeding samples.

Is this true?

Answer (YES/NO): NO